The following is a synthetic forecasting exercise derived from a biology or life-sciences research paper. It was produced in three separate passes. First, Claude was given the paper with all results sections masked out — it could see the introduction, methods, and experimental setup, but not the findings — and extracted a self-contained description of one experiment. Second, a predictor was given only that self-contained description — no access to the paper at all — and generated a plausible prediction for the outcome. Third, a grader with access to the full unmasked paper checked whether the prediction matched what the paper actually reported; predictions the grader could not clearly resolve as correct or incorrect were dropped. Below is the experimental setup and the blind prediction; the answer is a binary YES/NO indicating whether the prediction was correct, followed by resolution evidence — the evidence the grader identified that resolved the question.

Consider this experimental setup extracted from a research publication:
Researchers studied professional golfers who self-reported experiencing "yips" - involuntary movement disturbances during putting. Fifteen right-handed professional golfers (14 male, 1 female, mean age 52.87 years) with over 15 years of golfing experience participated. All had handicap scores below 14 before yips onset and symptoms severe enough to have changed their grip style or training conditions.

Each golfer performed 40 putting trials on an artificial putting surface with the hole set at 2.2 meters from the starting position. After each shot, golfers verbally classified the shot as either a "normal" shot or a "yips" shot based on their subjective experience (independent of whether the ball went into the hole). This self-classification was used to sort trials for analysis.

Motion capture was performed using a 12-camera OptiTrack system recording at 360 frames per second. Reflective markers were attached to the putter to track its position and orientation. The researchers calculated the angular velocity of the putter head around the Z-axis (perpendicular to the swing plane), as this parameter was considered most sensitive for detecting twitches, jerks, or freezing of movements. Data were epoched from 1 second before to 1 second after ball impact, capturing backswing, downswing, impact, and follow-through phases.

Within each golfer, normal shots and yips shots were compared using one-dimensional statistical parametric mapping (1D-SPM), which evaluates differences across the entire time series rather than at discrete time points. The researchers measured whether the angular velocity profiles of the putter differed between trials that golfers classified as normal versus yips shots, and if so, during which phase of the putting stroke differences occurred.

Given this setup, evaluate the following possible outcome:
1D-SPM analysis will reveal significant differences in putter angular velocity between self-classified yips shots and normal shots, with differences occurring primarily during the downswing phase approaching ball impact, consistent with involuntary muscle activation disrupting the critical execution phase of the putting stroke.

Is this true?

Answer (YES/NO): YES